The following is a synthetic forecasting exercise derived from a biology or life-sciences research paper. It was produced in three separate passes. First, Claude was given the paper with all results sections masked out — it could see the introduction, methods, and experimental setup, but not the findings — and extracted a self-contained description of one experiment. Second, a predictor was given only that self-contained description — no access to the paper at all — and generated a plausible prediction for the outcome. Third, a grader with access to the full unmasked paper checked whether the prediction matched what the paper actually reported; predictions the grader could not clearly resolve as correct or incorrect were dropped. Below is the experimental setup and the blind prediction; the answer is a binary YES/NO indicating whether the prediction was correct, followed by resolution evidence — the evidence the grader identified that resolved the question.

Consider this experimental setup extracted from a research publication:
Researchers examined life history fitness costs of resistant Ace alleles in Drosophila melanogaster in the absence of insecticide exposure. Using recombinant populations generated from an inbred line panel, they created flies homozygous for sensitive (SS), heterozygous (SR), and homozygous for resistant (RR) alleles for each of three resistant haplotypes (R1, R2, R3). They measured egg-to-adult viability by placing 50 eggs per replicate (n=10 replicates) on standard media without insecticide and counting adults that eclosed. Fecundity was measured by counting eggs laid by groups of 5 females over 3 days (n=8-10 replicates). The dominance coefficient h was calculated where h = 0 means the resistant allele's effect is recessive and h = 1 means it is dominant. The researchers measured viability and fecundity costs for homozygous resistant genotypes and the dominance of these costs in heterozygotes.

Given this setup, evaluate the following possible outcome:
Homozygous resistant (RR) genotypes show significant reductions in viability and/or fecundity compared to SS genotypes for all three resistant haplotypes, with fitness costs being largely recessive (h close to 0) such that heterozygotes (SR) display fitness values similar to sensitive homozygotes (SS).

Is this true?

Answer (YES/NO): NO